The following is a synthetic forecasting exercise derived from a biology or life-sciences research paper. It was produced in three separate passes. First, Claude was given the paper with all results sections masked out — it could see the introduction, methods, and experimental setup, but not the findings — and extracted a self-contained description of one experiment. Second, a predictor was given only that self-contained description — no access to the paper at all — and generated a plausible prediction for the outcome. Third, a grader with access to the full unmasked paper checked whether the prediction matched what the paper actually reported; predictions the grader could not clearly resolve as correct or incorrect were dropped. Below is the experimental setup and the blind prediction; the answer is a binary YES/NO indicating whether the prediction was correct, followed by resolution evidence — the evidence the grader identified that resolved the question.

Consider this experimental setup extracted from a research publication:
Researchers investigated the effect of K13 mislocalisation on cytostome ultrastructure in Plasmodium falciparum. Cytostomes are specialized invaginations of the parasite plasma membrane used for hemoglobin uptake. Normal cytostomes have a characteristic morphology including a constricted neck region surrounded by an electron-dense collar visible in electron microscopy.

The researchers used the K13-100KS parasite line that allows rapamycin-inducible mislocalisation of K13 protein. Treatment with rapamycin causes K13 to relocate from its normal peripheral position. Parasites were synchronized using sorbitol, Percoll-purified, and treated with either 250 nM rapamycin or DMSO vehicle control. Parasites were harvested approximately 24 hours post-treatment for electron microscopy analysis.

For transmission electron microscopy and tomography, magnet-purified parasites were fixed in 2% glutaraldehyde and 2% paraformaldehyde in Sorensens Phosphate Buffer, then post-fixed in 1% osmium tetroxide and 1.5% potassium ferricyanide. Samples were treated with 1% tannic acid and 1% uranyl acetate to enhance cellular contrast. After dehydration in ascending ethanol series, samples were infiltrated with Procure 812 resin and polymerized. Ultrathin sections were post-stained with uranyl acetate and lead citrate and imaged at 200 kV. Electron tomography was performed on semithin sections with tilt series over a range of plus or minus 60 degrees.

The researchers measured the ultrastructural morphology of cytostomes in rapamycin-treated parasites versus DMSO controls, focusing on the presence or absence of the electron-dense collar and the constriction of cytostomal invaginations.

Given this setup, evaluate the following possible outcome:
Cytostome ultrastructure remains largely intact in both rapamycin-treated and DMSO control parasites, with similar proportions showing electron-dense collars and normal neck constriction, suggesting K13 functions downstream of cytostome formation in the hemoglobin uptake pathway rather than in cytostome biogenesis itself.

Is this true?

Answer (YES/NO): NO